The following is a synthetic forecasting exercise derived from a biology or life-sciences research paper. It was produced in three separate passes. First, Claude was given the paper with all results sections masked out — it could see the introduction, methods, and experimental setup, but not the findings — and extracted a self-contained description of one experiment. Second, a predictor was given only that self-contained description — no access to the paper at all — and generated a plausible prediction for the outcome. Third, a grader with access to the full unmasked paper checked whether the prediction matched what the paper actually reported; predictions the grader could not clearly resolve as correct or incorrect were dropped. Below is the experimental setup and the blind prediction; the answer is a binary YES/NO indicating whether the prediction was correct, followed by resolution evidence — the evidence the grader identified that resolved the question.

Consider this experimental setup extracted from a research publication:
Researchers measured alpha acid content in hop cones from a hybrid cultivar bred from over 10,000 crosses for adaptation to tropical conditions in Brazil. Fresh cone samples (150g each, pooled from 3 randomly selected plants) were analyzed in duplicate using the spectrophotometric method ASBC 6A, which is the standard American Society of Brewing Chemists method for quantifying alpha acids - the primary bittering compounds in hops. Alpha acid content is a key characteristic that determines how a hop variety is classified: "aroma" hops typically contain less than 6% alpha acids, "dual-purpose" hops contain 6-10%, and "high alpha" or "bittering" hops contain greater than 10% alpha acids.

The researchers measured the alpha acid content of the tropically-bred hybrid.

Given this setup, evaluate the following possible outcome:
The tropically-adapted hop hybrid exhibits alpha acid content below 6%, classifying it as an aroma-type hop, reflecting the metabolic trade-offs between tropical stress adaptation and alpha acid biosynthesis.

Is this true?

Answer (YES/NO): NO